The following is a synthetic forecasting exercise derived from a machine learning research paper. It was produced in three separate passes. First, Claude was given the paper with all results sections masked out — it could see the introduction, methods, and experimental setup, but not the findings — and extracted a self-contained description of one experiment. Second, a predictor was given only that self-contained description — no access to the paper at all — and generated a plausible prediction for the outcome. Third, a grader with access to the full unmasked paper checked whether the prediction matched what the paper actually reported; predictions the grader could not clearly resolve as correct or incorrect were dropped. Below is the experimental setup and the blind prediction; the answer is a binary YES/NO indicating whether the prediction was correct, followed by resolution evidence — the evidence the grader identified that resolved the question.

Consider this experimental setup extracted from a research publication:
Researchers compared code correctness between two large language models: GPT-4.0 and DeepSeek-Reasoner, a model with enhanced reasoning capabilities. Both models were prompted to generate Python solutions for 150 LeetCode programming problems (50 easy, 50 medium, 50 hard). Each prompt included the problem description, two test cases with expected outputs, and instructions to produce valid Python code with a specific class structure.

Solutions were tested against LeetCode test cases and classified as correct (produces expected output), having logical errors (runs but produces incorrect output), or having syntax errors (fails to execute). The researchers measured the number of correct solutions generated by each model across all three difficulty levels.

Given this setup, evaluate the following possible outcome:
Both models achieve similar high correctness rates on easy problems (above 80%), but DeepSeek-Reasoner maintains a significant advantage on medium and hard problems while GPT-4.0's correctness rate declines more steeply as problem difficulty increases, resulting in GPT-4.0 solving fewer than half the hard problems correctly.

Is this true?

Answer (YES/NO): NO